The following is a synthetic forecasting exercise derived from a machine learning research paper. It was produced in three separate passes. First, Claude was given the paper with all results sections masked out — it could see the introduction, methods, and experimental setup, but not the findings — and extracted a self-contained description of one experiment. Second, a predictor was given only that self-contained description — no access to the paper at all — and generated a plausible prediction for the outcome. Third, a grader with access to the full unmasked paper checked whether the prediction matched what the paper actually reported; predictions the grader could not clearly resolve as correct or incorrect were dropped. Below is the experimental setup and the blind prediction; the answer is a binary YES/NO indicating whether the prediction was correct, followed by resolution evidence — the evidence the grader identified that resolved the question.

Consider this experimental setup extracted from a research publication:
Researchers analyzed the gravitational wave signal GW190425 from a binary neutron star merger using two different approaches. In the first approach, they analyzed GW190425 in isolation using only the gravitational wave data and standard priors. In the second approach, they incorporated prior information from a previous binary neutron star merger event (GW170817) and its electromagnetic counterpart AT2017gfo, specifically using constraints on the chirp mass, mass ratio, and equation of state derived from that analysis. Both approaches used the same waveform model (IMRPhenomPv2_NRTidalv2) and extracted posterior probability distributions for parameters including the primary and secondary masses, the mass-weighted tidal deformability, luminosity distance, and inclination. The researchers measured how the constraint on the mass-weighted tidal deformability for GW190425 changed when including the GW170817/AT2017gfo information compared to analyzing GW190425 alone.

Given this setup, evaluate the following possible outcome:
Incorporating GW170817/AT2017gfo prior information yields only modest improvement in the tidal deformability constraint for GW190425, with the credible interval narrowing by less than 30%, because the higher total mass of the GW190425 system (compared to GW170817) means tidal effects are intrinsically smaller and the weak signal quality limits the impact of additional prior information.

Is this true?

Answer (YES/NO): YES